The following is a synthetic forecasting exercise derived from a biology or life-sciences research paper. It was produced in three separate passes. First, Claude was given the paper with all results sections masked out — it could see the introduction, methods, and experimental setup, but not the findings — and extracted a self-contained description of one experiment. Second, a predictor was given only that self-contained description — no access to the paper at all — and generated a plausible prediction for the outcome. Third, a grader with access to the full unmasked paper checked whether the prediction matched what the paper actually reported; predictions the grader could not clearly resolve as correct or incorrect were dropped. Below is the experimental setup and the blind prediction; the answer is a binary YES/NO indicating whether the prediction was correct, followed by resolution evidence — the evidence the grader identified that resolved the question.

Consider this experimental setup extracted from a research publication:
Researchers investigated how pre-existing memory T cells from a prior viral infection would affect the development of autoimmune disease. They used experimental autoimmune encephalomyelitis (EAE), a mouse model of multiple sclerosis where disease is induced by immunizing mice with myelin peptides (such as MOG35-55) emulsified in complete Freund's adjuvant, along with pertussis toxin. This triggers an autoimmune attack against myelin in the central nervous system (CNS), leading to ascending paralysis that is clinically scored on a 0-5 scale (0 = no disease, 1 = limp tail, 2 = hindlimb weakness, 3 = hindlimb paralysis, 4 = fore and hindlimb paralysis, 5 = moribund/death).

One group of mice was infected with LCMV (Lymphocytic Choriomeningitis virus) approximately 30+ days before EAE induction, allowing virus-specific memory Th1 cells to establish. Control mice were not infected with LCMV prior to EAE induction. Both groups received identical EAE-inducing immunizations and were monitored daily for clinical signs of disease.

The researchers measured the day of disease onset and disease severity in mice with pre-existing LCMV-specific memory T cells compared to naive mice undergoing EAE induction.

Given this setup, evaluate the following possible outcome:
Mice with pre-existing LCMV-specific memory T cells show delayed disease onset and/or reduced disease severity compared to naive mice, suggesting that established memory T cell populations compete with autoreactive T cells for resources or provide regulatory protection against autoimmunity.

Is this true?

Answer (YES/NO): NO